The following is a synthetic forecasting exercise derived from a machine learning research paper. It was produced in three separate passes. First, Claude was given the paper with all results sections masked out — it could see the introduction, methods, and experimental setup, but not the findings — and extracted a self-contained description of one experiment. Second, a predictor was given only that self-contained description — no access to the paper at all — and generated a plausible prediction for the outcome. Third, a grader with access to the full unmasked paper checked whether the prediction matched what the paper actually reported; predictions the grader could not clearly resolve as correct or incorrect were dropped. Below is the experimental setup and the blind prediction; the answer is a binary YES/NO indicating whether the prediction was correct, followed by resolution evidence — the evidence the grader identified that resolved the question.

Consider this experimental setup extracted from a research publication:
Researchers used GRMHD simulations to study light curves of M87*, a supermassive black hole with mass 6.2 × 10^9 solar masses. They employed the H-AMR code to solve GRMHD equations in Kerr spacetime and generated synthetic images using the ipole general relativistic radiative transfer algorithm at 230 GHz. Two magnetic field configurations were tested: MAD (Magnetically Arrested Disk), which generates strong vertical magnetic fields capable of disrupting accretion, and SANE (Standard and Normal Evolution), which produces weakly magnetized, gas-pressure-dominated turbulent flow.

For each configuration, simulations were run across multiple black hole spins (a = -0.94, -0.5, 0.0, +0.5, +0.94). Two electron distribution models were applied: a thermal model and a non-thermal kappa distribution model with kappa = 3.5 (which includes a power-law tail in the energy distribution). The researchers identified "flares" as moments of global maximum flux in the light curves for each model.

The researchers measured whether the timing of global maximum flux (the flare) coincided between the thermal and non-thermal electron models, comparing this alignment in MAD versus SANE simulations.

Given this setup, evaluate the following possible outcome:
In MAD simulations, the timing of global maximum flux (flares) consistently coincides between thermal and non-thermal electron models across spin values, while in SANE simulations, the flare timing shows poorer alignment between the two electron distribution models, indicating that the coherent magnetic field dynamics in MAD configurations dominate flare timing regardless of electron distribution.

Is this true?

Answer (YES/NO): YES